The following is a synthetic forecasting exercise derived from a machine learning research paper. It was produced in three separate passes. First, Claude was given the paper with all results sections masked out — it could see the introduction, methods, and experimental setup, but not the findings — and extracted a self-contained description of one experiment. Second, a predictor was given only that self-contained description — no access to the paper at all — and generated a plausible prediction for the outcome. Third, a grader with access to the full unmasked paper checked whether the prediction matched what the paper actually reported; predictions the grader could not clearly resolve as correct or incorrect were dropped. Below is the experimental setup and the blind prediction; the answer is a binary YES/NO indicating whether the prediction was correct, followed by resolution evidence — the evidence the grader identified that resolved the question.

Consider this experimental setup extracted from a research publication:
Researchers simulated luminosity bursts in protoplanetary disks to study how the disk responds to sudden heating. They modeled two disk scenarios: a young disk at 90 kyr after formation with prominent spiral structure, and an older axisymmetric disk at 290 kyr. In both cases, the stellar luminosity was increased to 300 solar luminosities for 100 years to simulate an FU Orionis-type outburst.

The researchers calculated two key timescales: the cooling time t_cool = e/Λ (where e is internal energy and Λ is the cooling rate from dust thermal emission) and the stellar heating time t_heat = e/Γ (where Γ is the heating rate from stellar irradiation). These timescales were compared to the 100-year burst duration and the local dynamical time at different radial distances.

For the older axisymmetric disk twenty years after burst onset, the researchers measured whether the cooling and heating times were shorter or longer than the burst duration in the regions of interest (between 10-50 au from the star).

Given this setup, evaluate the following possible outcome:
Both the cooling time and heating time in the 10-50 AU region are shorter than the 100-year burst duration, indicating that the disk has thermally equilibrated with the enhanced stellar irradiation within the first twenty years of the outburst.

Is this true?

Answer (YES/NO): YES